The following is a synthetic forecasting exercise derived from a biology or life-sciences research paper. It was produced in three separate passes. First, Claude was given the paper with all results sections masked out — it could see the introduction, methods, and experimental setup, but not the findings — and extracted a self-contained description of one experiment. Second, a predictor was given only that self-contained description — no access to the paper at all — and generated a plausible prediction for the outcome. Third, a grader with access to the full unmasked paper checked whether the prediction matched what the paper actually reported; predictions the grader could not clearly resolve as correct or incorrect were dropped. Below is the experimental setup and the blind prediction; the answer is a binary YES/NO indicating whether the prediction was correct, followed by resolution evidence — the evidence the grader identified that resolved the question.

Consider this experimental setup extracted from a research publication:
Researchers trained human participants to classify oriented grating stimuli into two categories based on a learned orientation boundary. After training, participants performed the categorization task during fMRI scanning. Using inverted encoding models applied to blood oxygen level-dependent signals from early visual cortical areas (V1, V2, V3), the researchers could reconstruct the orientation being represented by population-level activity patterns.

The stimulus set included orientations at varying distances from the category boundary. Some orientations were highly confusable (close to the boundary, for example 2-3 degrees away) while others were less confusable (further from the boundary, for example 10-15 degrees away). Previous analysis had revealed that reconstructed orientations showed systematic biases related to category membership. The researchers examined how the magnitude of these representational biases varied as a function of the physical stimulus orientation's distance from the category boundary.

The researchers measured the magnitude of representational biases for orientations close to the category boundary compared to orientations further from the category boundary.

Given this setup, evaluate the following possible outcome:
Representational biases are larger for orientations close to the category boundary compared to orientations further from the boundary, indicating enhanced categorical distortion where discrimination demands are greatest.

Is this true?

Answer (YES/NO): YES